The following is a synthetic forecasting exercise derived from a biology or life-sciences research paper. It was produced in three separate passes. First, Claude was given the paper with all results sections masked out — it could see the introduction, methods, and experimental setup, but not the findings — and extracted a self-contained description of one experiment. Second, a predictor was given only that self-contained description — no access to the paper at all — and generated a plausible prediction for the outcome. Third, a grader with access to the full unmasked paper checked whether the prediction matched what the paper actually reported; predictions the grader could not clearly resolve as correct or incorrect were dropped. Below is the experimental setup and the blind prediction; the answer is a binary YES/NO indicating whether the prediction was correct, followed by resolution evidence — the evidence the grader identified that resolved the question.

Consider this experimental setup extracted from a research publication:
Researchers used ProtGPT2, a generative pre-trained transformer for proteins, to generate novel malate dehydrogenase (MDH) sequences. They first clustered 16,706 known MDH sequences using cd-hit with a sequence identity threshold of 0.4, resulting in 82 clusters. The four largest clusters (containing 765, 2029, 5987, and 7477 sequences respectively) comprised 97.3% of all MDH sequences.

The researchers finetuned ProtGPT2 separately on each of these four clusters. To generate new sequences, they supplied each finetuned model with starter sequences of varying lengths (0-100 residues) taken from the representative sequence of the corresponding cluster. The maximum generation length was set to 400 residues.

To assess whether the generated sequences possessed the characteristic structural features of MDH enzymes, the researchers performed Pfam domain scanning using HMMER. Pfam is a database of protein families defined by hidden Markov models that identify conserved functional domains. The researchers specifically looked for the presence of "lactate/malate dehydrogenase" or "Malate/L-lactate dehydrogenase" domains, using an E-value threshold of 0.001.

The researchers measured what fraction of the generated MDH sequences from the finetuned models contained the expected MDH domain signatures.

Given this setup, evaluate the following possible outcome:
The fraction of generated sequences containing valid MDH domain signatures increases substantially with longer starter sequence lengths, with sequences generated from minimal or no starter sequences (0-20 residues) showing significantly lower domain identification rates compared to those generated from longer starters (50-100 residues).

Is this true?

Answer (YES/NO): NO